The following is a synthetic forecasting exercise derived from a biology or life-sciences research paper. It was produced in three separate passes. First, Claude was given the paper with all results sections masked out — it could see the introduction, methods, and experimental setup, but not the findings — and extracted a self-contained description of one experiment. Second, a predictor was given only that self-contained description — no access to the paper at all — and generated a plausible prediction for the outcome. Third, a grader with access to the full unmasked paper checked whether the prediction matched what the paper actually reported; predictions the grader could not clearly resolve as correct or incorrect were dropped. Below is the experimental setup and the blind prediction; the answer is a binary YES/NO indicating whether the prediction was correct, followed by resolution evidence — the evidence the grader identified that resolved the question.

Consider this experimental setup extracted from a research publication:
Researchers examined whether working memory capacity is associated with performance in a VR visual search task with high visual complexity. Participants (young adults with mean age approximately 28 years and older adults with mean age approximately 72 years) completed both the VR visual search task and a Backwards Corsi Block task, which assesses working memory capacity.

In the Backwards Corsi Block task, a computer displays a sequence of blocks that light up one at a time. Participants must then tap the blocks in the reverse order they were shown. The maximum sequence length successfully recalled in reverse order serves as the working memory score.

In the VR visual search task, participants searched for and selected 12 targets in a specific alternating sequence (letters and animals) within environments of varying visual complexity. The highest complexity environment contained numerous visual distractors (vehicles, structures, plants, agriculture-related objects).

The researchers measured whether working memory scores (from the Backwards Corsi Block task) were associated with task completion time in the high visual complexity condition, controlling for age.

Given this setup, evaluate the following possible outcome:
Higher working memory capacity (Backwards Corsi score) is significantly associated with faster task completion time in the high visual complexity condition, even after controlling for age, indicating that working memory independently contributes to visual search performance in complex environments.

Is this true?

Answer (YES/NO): YES